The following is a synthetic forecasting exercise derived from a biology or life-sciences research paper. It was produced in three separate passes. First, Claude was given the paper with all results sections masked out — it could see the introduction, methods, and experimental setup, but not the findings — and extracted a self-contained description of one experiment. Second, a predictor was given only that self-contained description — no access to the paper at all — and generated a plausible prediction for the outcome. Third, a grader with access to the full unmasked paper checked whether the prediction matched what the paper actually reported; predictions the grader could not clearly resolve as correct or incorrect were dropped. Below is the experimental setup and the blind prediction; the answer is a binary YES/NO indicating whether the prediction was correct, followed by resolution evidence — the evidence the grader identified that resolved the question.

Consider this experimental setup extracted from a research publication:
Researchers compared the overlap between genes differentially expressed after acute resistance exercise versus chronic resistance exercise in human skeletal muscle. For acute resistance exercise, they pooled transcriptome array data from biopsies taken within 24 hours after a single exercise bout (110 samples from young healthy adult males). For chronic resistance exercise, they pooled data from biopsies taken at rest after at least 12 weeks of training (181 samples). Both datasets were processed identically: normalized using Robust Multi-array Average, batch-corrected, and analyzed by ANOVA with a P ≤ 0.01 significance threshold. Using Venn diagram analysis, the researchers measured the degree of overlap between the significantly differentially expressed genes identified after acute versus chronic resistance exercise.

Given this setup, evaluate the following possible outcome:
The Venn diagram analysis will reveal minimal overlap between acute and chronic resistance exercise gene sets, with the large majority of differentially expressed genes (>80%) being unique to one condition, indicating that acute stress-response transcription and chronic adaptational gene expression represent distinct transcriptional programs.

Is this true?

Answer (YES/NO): YES